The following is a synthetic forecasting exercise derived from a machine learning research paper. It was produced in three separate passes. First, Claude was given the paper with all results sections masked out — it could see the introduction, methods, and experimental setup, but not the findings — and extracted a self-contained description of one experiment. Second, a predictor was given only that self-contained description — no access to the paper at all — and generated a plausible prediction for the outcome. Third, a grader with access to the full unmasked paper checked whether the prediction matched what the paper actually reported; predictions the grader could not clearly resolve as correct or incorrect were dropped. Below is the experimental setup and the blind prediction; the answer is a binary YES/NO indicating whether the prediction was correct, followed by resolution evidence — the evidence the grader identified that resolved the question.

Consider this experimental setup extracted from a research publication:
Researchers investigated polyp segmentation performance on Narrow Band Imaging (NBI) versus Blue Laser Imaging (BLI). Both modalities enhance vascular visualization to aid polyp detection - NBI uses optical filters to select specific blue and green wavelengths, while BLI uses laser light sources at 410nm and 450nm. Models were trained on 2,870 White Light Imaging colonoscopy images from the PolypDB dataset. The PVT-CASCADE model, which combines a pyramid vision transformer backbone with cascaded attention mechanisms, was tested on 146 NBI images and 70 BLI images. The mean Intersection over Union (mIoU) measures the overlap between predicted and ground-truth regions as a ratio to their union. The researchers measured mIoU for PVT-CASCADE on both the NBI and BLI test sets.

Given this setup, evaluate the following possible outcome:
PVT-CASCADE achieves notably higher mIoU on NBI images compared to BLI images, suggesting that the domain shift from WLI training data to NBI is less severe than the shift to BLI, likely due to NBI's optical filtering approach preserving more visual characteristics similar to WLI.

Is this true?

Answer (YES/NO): NO